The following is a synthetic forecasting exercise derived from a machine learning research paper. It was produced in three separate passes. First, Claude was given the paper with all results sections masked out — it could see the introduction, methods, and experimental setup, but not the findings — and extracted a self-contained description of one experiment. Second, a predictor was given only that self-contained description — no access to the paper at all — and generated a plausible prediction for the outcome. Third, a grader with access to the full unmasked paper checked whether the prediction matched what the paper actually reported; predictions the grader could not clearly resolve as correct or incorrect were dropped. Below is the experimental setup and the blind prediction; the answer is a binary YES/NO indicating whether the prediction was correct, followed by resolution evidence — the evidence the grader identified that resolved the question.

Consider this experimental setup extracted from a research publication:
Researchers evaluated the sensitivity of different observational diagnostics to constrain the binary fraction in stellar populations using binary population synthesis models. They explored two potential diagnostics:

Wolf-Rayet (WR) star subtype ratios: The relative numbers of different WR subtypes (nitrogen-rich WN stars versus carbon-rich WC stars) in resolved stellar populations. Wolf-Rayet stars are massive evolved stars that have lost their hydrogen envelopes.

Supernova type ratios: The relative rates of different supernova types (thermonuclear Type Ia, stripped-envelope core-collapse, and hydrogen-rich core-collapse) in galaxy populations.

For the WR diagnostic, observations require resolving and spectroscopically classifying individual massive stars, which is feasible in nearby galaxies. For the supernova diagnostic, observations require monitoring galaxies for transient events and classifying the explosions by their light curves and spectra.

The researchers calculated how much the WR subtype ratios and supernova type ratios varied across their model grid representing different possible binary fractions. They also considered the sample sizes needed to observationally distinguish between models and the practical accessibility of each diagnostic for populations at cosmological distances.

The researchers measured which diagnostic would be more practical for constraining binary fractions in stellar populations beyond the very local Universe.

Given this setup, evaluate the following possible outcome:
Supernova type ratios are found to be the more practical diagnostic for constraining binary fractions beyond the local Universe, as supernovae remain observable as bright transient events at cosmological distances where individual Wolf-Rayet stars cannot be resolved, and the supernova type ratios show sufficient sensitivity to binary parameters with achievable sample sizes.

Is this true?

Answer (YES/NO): YES